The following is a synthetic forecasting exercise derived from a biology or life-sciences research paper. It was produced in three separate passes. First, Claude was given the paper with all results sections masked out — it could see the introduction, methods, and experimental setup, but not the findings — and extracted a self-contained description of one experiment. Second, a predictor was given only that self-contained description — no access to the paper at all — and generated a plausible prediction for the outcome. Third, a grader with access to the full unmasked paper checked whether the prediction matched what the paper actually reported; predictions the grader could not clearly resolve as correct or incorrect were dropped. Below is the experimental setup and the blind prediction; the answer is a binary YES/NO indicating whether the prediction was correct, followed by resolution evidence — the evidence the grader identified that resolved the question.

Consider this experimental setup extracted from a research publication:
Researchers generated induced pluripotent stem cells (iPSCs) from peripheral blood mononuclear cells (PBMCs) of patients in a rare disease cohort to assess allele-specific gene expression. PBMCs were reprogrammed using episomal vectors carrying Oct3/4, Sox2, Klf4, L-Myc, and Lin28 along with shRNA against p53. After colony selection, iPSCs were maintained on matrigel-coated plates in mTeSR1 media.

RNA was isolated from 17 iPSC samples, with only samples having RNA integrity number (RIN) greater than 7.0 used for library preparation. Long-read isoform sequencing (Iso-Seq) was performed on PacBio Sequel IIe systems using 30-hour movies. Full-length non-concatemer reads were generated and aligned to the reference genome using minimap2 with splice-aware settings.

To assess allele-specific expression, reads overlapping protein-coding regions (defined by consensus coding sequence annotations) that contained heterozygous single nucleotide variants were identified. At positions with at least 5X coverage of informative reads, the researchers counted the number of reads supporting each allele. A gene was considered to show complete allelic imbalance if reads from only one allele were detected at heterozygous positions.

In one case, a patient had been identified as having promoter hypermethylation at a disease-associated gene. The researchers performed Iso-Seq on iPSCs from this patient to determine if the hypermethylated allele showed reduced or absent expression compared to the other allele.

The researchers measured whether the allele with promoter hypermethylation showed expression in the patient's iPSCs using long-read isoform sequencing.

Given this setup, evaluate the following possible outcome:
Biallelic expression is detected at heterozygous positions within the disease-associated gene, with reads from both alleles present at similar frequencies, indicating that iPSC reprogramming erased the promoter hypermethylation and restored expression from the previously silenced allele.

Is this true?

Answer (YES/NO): NO